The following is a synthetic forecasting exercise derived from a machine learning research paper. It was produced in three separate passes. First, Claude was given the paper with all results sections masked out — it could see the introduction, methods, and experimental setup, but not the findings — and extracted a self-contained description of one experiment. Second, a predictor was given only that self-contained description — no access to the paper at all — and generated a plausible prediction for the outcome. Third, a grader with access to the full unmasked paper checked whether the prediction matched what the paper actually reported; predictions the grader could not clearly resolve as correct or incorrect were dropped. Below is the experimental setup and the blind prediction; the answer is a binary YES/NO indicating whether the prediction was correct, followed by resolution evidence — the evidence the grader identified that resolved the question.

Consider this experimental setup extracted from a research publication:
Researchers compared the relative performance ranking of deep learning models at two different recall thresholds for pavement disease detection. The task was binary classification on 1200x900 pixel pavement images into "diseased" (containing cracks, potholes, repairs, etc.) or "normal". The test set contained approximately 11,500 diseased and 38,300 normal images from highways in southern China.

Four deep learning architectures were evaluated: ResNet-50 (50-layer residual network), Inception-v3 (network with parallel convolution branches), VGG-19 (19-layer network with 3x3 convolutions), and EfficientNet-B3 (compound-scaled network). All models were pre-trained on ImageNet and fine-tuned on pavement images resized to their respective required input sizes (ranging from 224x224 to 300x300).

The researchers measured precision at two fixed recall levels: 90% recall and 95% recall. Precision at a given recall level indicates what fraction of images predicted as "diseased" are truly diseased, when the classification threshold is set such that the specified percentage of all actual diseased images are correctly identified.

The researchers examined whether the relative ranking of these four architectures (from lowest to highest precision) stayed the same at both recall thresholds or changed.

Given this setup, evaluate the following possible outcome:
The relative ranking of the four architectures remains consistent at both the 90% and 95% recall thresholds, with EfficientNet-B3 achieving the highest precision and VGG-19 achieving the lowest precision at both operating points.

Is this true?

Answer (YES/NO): NO